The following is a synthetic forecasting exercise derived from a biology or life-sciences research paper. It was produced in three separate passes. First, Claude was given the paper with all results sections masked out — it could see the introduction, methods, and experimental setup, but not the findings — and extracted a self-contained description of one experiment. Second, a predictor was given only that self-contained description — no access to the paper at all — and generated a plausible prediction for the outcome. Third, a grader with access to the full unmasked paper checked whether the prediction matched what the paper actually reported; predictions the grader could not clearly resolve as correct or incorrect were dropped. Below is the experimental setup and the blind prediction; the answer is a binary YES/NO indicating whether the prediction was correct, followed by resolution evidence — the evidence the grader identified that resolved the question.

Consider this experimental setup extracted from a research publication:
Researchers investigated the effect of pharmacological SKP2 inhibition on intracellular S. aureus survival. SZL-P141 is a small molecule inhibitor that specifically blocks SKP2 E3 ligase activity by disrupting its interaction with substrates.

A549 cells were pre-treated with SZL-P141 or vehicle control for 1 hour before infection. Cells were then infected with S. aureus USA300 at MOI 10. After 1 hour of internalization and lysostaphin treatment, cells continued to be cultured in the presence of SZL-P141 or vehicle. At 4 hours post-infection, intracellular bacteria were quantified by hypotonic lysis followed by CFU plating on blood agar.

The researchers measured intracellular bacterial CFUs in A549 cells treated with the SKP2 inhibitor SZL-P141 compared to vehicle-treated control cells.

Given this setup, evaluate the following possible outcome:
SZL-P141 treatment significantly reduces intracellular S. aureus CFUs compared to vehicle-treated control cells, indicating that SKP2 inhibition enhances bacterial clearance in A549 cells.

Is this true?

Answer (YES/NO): NO